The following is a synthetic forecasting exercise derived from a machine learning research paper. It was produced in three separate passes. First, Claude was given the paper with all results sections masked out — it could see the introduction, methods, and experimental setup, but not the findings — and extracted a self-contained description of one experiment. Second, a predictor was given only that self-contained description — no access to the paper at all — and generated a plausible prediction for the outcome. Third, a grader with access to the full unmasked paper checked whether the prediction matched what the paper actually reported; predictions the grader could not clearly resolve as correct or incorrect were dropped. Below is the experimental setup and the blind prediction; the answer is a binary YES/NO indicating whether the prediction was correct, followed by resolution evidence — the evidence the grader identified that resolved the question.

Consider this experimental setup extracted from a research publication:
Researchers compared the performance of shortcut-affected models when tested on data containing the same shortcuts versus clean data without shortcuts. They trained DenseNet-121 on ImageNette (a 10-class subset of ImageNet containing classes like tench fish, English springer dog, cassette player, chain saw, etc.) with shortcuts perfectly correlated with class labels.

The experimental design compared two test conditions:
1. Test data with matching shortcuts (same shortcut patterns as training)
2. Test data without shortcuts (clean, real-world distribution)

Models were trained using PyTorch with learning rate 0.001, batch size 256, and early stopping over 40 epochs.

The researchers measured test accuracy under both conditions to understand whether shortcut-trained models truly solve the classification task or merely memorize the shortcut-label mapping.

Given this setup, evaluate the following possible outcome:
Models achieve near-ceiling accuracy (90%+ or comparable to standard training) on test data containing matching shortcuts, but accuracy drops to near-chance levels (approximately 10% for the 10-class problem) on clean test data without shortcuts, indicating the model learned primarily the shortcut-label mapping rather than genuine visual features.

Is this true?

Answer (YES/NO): NO